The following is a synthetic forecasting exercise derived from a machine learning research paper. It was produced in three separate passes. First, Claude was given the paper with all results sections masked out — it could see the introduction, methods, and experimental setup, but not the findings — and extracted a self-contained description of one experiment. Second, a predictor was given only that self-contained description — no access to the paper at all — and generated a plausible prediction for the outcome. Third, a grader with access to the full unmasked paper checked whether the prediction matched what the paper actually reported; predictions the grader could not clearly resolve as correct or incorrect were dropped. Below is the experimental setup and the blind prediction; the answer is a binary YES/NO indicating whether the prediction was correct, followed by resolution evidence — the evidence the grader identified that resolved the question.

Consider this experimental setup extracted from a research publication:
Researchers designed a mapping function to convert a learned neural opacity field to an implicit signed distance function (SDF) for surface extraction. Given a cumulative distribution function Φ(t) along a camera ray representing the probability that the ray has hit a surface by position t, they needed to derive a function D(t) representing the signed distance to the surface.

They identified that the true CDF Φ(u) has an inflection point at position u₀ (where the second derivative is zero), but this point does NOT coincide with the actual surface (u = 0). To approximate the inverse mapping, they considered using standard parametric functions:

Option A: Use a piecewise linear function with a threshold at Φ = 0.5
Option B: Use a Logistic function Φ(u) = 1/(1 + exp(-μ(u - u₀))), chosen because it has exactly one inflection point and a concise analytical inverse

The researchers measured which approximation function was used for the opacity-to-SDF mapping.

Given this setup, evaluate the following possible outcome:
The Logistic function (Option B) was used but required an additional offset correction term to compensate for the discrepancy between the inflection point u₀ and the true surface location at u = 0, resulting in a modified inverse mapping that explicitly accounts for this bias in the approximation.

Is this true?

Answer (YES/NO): YES